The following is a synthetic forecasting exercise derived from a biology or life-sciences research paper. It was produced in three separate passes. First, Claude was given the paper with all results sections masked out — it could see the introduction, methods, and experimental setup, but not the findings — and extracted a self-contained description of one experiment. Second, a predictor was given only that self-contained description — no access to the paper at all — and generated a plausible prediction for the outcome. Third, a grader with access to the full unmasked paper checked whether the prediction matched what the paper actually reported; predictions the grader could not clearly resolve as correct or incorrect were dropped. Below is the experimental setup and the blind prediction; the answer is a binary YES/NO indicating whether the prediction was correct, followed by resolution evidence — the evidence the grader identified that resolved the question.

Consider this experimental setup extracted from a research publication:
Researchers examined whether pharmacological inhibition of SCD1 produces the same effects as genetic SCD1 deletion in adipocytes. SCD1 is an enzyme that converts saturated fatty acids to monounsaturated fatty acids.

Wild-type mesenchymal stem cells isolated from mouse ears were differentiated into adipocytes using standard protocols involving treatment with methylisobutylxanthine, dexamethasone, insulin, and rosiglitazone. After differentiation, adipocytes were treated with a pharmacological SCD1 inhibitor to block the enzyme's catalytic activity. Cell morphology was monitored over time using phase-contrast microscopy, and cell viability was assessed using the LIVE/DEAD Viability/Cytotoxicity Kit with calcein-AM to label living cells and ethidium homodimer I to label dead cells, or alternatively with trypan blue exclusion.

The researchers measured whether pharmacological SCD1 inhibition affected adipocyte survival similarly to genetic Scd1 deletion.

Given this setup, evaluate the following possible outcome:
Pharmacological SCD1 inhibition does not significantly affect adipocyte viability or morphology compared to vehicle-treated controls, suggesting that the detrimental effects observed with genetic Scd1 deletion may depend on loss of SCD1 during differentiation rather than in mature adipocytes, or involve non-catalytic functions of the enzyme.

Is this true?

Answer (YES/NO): NO